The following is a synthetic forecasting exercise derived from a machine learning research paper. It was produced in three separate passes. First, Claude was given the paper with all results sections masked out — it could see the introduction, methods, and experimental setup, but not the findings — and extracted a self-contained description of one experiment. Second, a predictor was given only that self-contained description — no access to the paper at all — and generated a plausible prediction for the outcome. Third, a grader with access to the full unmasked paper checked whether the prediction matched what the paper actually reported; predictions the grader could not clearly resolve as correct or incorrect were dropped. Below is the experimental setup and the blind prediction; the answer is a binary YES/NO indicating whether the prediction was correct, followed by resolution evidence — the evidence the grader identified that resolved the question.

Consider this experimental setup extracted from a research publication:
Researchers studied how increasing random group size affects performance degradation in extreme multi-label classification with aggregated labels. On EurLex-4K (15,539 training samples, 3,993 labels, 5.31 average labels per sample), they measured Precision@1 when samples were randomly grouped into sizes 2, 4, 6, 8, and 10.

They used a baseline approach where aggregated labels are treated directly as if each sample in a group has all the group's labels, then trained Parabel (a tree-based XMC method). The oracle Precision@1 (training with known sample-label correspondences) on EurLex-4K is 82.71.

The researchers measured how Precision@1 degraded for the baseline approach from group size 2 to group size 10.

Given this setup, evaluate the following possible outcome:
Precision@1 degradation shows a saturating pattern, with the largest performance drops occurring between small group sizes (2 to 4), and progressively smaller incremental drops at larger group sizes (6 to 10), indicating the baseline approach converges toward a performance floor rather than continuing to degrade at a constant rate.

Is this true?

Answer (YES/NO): NO